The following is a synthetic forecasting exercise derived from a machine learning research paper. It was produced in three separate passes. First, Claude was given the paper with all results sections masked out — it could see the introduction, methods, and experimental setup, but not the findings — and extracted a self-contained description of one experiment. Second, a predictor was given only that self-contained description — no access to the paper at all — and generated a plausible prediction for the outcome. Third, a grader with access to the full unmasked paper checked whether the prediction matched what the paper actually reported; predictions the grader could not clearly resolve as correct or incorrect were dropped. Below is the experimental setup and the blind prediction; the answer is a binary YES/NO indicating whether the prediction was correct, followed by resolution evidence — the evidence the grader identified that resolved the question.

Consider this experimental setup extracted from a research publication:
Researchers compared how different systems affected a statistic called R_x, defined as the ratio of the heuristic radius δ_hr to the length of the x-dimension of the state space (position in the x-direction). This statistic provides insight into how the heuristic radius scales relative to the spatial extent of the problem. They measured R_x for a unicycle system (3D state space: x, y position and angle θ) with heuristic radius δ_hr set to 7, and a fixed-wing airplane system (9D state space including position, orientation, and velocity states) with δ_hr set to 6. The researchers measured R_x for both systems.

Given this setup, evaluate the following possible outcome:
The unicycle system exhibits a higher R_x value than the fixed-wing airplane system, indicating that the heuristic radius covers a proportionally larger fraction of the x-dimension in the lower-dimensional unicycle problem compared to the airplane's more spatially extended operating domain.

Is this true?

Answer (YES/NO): NO